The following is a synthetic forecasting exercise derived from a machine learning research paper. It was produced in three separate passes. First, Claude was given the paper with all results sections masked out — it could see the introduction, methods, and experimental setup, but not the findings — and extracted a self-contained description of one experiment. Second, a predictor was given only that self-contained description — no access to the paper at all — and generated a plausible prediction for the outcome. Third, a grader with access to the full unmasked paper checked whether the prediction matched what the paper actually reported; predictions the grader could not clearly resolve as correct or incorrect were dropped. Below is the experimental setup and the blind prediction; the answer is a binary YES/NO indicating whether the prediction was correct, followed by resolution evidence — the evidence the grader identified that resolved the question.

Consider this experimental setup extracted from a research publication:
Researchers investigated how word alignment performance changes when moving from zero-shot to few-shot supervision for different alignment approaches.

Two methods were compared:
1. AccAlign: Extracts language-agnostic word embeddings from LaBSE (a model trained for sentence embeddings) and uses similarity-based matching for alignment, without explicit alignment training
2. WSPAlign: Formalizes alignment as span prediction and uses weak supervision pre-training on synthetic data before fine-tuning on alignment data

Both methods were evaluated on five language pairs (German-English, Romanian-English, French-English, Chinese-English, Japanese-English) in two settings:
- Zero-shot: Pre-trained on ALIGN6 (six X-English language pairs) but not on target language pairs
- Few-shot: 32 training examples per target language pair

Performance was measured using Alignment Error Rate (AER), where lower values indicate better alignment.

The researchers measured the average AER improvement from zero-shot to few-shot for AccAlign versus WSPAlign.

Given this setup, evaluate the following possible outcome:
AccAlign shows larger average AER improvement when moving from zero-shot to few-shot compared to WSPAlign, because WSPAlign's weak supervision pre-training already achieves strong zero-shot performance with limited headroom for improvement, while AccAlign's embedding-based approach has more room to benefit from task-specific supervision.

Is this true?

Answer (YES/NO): NO